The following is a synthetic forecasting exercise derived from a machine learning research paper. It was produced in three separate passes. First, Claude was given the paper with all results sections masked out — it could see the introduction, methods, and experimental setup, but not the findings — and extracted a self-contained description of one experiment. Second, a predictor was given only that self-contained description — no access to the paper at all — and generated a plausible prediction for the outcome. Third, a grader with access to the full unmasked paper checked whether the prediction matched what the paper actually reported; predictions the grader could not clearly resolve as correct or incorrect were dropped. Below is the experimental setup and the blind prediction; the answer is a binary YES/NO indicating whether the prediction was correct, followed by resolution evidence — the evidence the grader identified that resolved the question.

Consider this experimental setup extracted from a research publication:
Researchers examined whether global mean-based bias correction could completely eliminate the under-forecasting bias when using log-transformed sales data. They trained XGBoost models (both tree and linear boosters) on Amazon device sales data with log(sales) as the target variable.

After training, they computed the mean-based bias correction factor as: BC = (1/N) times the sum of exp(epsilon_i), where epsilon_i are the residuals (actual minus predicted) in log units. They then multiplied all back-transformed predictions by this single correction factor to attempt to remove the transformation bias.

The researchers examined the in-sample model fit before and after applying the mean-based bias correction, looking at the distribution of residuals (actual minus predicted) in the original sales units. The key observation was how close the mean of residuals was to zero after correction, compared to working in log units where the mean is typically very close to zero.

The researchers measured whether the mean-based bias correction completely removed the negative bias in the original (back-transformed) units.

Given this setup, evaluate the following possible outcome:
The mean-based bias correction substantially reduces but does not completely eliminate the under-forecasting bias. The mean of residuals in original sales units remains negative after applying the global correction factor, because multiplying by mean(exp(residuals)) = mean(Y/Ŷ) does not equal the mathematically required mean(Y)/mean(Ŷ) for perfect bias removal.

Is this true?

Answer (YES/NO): NO